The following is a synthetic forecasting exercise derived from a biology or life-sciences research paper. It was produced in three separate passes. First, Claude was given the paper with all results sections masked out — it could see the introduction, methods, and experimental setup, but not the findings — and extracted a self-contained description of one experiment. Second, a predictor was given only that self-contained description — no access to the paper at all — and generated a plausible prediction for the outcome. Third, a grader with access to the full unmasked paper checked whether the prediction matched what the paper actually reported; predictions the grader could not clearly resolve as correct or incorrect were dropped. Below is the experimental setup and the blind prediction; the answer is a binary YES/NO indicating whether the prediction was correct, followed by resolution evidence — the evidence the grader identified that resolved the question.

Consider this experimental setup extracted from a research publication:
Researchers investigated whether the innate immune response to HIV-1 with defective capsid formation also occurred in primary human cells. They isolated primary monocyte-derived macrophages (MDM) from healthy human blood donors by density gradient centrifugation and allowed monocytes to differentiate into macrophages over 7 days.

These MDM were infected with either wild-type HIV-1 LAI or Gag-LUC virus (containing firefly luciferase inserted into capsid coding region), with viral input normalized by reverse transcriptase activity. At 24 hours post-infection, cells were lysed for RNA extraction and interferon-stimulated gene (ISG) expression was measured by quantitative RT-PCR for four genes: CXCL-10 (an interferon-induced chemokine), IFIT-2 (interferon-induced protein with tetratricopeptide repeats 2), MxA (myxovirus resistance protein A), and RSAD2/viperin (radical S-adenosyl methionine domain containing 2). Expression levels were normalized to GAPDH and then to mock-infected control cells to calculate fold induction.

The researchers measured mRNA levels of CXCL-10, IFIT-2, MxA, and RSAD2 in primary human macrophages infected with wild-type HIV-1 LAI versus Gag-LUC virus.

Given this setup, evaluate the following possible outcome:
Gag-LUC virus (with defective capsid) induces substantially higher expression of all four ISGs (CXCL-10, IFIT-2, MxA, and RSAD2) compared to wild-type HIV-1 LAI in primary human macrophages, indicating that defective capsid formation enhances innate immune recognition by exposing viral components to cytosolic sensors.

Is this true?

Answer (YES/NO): NO